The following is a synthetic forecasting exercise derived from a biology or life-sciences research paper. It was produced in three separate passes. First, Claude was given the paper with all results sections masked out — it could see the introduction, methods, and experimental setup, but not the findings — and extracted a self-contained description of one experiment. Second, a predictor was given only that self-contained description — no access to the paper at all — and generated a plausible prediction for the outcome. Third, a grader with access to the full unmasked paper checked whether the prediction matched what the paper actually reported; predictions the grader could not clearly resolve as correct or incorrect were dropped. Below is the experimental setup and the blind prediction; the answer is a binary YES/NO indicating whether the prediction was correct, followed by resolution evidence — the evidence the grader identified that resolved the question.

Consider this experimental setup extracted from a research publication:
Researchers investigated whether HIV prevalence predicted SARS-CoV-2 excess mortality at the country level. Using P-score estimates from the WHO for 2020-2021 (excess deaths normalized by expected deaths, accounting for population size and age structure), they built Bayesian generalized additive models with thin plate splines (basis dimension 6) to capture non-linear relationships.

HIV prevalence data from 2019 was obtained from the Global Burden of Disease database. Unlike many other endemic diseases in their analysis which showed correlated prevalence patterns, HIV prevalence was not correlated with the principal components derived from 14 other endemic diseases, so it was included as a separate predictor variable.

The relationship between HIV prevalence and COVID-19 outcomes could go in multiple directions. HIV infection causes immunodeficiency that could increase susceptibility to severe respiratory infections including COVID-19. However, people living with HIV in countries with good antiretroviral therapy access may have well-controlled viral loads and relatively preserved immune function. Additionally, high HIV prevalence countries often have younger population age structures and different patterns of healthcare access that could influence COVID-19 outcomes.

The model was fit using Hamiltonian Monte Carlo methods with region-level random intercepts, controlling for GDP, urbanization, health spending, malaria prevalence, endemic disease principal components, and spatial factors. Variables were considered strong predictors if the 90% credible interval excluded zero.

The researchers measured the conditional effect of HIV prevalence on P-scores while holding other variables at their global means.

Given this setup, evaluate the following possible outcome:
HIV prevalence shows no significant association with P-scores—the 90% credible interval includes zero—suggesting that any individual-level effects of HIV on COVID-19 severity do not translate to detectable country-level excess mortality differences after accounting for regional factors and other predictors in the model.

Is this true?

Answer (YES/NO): NO